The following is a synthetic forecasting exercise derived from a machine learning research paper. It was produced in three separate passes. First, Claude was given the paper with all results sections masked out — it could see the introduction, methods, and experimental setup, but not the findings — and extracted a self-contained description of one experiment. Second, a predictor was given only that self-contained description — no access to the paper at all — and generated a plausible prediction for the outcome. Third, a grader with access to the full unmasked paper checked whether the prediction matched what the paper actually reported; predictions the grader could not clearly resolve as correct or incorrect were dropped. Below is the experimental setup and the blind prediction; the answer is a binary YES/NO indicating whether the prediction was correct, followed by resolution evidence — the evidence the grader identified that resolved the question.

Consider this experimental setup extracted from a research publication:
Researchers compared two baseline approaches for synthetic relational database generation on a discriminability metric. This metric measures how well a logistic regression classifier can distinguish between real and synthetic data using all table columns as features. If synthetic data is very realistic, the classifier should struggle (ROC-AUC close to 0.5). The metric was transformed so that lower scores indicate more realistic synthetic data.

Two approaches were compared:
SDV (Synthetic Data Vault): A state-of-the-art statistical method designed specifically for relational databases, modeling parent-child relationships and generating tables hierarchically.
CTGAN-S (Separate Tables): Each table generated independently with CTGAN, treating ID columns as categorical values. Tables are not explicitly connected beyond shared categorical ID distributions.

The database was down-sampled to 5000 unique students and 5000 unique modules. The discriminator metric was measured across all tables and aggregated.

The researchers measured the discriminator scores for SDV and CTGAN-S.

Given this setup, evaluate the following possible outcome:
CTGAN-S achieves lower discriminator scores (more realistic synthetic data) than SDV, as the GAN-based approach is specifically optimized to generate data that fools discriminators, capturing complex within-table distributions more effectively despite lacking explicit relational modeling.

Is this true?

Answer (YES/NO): YES